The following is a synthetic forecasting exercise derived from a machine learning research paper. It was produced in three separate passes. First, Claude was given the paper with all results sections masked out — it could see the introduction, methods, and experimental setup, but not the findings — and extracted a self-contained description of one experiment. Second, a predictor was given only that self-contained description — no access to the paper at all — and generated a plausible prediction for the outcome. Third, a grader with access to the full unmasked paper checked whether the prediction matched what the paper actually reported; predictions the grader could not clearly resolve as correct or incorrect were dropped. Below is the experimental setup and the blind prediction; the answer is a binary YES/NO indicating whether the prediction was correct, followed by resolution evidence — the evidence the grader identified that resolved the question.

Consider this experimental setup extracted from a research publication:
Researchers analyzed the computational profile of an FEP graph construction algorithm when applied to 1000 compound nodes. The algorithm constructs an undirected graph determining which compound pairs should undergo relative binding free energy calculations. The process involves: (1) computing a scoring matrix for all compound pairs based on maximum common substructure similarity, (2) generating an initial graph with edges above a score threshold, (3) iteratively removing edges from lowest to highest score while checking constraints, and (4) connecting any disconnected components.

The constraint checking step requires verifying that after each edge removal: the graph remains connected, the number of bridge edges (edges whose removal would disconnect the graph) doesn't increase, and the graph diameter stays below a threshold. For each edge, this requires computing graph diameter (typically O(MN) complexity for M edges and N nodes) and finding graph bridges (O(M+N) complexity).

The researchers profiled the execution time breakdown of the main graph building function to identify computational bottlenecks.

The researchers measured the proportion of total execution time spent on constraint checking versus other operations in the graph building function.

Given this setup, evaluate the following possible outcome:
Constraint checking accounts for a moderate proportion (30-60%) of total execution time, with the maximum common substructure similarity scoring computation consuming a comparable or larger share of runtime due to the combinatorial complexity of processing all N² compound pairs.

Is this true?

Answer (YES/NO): NO